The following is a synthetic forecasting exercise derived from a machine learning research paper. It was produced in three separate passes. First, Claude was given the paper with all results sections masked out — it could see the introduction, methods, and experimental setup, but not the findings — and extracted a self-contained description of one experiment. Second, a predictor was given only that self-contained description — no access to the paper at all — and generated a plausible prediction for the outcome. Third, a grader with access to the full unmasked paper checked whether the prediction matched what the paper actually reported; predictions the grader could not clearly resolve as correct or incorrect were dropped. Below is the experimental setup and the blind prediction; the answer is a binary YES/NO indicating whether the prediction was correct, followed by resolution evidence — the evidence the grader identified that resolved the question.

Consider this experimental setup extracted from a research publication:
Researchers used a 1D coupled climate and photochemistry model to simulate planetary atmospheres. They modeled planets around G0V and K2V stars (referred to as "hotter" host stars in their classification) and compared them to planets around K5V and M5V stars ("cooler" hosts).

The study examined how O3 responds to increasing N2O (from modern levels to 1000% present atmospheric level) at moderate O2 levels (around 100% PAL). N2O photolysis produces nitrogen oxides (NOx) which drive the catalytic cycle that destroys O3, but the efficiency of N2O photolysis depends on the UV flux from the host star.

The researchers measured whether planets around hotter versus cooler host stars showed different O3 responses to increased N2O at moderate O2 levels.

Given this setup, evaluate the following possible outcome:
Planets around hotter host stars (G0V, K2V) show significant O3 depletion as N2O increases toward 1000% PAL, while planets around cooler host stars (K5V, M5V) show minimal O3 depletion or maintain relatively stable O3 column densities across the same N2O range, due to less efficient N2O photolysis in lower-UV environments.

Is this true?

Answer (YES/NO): NO